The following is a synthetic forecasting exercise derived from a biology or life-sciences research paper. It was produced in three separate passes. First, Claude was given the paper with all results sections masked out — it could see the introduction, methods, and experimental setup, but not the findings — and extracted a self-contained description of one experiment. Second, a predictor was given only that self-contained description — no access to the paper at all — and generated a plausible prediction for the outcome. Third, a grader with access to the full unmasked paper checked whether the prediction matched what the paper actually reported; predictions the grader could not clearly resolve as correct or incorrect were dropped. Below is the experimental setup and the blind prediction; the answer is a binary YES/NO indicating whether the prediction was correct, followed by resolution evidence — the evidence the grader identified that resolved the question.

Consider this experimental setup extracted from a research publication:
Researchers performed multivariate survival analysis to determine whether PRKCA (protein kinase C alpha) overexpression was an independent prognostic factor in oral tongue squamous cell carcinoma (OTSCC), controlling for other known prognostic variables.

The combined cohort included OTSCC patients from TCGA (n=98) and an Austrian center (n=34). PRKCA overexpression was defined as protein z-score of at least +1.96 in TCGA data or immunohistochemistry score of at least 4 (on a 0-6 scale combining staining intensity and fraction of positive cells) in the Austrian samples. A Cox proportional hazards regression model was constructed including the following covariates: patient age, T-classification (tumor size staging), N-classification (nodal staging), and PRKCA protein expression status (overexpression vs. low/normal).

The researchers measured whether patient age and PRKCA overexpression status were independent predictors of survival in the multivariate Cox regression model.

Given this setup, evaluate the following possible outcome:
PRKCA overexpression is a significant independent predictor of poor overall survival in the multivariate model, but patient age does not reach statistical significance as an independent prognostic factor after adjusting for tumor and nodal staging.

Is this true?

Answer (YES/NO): YES